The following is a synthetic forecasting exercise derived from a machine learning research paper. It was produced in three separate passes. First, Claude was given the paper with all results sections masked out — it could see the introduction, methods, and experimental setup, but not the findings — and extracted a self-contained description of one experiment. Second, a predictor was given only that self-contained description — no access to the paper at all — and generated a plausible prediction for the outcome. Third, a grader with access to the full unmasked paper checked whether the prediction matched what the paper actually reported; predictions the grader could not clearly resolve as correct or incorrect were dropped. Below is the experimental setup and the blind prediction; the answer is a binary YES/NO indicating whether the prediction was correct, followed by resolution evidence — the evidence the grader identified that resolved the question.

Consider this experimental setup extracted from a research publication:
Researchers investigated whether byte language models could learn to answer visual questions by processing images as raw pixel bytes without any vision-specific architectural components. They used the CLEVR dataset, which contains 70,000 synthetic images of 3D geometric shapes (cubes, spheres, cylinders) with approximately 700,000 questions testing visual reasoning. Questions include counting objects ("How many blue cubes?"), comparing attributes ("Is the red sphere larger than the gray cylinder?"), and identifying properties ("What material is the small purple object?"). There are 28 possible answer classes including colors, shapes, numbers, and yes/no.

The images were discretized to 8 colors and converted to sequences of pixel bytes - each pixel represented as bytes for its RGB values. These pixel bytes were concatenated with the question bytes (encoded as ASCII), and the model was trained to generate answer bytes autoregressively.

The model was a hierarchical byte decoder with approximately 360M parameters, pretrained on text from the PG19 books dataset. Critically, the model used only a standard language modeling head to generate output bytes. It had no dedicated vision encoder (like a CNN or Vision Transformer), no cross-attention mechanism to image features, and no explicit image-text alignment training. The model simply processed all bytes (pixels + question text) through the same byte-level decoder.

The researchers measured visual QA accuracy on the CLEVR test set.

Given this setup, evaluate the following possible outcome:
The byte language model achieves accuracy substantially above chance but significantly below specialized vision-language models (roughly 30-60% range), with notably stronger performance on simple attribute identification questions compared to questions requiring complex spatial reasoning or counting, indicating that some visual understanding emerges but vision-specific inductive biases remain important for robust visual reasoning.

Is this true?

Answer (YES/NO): NO